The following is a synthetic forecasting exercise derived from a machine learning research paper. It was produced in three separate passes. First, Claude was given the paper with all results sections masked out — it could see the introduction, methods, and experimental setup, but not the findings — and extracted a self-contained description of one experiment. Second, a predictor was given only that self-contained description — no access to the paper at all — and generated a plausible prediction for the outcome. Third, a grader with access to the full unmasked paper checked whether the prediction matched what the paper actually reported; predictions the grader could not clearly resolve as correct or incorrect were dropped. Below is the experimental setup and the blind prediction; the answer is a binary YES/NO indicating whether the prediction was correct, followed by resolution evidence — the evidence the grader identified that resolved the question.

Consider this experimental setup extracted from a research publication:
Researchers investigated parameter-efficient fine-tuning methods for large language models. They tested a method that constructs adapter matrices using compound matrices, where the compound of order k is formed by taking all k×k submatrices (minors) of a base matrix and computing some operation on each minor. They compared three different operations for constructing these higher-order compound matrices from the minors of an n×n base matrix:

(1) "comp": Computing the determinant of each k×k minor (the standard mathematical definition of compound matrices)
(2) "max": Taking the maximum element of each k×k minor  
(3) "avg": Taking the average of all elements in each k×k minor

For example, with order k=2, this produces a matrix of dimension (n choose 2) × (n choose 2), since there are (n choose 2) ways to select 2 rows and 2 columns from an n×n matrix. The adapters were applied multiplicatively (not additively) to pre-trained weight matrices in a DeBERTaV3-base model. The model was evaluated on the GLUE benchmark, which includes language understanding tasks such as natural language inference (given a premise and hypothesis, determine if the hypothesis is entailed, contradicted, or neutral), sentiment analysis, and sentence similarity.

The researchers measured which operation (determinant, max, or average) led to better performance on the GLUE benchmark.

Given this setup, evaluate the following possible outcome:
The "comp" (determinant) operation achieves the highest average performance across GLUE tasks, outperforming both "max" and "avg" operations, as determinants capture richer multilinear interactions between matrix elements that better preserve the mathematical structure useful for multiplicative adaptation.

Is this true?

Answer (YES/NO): YES